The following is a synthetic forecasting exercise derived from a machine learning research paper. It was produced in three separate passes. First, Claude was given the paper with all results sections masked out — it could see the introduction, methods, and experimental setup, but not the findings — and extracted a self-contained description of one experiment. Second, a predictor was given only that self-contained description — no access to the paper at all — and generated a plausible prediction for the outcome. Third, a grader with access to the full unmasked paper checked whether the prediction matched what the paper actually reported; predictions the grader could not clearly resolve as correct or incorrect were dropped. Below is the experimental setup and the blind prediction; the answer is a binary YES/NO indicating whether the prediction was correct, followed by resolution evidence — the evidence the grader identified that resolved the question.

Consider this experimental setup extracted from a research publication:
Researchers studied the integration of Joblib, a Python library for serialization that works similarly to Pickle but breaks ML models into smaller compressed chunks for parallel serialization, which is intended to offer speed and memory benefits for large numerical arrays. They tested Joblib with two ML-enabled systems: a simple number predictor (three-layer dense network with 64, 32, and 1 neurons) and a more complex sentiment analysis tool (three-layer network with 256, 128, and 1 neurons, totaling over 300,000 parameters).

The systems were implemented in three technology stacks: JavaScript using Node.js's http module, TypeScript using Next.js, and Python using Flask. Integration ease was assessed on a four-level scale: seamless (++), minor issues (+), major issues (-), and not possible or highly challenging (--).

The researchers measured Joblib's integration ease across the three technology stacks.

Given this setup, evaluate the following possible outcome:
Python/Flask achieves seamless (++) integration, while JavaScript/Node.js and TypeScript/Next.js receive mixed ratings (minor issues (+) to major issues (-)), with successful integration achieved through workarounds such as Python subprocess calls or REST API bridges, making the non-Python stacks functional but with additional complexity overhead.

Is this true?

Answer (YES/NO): NO